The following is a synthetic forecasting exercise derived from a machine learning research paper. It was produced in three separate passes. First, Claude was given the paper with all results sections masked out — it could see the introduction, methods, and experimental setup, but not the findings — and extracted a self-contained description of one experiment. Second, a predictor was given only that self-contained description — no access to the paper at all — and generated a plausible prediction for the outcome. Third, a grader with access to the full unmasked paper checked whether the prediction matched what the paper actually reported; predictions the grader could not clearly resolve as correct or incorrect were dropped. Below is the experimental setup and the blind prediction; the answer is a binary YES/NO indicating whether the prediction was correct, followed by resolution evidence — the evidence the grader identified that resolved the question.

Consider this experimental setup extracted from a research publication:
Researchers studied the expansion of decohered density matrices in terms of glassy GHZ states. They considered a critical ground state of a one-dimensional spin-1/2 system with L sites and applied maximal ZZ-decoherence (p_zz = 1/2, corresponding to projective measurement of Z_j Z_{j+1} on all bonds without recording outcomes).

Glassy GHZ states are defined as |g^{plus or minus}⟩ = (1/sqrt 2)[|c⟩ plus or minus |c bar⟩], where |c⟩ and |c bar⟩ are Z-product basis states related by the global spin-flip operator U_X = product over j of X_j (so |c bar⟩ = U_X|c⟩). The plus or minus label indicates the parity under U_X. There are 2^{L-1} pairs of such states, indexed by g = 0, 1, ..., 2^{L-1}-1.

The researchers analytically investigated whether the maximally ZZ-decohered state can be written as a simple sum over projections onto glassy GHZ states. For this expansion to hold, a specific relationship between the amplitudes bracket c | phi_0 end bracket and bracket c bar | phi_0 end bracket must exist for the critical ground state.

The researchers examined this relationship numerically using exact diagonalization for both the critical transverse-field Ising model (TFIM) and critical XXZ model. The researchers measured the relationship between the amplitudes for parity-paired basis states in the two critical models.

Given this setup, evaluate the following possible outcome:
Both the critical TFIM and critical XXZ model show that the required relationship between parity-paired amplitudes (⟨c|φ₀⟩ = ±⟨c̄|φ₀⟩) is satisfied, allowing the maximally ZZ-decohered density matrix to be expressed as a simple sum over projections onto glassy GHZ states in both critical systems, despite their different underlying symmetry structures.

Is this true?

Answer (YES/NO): YES